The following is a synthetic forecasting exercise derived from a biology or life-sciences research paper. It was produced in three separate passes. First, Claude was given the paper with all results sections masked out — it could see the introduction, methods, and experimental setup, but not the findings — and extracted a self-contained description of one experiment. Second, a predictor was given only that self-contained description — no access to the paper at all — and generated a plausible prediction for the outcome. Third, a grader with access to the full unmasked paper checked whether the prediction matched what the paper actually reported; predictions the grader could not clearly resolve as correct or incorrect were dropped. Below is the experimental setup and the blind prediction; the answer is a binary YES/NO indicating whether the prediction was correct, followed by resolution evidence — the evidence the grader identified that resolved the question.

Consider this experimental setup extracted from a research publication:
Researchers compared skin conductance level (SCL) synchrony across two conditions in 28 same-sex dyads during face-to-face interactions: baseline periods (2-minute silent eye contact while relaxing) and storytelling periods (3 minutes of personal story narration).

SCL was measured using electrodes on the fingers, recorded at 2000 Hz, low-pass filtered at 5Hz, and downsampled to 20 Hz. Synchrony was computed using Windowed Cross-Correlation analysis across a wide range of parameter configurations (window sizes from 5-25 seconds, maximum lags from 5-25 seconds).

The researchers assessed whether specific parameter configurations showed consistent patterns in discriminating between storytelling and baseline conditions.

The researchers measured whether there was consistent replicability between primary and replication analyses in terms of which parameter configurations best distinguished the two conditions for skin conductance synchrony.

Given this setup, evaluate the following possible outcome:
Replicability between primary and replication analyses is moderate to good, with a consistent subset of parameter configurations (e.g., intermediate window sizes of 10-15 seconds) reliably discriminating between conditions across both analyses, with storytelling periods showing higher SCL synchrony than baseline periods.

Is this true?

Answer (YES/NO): NO